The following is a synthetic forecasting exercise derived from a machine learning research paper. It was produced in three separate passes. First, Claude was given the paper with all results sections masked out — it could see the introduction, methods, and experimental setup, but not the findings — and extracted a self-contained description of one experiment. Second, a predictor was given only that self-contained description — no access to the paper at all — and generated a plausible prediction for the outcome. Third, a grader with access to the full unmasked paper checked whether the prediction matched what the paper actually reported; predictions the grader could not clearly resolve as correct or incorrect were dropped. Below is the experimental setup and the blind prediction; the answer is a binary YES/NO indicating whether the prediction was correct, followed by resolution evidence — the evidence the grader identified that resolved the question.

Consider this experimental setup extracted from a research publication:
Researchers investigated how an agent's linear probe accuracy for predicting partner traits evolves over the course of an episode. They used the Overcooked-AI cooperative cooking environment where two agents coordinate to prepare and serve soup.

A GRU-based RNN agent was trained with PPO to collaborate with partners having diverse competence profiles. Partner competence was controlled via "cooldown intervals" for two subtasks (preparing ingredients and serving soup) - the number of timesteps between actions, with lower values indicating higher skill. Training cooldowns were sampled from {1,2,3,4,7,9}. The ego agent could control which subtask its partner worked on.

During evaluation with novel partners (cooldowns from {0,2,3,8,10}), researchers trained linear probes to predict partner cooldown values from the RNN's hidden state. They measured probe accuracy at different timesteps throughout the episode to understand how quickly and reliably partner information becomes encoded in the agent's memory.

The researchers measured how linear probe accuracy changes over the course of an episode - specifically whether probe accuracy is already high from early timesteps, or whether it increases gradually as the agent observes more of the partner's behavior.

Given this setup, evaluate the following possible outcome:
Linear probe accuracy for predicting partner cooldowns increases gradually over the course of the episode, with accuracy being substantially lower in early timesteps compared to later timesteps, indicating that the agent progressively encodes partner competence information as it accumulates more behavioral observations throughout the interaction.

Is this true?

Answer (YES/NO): YES